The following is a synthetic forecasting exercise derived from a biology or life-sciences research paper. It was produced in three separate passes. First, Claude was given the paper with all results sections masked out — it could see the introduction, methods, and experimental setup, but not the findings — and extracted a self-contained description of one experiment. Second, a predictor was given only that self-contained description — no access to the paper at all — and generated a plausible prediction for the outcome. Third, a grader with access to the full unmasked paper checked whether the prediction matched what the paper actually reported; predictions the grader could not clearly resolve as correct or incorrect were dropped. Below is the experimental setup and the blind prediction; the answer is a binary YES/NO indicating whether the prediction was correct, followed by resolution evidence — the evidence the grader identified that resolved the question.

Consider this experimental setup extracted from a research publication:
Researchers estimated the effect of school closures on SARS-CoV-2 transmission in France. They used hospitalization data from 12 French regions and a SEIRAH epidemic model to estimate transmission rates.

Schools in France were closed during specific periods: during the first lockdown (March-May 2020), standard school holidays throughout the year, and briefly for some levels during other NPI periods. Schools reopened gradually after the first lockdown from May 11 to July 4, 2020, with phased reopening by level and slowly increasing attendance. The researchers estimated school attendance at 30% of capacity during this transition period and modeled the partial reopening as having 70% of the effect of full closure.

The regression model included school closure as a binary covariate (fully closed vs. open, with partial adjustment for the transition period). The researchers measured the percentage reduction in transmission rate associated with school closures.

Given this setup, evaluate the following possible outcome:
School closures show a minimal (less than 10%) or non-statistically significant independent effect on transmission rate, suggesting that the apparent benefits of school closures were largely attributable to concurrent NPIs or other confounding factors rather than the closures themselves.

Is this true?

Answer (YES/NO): NO